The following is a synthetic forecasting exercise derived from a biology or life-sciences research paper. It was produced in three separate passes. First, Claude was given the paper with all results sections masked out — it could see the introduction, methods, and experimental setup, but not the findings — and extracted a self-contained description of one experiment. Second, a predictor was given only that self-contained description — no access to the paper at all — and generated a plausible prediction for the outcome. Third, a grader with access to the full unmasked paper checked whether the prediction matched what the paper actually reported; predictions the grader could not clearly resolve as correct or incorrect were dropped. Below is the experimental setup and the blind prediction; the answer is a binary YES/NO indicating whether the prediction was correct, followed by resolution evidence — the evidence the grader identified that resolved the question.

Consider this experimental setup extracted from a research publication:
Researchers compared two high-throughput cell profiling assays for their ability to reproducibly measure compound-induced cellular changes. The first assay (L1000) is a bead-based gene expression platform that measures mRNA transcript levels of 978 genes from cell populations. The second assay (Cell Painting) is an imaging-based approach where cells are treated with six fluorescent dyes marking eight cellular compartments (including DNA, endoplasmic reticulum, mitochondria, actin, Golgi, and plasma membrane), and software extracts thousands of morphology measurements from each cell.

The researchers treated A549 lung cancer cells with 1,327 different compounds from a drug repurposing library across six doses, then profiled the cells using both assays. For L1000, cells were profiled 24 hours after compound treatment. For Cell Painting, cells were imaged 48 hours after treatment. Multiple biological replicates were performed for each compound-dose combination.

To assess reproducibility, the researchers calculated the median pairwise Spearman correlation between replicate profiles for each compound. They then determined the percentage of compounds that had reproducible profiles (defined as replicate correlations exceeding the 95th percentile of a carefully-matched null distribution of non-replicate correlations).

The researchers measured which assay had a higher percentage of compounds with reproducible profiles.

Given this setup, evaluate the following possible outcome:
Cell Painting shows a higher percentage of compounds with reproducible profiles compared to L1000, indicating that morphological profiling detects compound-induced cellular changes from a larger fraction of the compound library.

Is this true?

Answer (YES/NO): YES